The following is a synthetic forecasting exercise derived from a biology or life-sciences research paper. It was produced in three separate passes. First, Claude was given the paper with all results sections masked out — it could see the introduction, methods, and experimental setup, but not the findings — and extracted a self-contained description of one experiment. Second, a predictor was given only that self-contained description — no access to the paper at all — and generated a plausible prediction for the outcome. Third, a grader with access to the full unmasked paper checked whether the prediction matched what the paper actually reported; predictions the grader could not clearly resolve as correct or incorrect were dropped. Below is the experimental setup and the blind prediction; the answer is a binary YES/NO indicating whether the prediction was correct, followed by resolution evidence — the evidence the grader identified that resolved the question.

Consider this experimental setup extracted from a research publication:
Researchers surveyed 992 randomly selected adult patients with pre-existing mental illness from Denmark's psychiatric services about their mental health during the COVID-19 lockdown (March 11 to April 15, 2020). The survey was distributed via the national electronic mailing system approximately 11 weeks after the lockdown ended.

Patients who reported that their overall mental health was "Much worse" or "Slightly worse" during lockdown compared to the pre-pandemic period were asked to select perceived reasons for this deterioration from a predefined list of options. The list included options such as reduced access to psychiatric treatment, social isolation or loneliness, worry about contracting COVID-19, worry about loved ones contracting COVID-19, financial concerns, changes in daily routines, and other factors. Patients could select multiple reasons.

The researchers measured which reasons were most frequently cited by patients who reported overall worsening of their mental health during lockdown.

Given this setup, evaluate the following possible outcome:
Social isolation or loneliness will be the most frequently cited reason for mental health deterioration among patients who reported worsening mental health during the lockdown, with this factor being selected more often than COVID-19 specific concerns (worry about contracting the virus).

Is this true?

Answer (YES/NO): YES